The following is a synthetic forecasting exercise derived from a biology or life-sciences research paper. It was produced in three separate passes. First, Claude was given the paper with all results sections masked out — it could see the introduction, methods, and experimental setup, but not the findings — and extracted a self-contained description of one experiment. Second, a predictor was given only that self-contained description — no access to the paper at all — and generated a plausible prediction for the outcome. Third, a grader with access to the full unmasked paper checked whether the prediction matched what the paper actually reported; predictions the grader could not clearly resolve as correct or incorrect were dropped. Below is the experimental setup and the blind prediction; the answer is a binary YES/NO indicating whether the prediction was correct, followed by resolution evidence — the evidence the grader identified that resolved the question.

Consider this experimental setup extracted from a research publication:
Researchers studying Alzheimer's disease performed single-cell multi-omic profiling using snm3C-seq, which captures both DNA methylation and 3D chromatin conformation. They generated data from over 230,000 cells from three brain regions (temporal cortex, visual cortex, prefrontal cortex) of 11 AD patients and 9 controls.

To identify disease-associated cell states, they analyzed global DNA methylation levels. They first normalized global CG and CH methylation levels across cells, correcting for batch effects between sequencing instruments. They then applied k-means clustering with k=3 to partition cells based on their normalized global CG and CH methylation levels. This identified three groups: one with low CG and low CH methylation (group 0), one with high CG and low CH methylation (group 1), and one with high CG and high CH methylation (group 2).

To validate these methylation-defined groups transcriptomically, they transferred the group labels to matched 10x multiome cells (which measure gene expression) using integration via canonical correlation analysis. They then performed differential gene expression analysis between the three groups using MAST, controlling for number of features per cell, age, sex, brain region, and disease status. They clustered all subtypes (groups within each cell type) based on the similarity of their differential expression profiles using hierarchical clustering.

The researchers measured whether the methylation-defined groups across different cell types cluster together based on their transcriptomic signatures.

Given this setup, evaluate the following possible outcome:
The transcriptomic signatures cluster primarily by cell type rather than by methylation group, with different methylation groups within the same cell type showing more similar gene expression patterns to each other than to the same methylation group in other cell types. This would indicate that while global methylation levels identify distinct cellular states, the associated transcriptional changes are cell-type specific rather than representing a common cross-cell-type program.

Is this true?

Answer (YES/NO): NO